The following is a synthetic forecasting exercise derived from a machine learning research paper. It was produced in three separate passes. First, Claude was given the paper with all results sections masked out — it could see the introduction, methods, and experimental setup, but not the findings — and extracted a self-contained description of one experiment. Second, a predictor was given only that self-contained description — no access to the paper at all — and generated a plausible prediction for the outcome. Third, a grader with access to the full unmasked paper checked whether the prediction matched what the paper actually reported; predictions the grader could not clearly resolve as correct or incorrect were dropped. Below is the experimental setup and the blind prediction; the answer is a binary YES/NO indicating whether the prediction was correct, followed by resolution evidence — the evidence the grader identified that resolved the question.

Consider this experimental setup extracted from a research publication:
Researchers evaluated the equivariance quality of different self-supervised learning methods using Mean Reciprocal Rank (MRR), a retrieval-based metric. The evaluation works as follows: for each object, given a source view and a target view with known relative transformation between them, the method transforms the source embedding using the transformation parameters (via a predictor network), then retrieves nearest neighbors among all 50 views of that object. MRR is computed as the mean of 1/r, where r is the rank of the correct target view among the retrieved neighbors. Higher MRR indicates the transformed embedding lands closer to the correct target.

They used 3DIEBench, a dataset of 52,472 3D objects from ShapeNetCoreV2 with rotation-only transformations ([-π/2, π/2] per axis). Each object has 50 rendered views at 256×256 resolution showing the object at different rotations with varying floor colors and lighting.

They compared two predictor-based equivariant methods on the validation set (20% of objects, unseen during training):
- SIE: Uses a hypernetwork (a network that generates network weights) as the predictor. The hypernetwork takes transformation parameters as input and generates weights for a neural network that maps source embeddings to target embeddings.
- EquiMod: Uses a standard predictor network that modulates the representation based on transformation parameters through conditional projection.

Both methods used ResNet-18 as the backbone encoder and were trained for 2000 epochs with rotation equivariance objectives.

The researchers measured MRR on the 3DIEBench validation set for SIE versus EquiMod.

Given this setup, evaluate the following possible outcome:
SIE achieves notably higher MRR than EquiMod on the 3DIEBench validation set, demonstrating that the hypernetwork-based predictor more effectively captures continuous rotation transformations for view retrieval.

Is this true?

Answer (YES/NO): YES